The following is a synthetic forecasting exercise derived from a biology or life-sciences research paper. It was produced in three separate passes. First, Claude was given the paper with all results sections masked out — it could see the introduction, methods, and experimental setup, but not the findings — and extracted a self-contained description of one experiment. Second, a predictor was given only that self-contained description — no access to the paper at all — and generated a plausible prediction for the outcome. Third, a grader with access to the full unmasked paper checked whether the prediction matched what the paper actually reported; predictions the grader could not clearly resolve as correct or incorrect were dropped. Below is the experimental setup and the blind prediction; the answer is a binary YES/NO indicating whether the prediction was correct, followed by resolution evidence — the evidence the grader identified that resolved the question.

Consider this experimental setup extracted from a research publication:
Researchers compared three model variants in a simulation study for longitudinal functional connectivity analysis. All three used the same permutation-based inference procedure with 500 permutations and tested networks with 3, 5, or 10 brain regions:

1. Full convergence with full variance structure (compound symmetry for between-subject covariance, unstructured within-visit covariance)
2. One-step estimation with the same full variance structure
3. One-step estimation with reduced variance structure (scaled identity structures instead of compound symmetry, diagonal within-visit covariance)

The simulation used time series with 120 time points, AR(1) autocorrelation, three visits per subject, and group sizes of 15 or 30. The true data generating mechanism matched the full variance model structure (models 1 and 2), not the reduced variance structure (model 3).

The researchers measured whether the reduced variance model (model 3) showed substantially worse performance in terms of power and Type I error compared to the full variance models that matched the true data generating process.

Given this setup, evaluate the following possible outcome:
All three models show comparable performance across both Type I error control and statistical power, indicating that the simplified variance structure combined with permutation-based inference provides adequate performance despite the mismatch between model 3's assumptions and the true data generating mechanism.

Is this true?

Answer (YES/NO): YES